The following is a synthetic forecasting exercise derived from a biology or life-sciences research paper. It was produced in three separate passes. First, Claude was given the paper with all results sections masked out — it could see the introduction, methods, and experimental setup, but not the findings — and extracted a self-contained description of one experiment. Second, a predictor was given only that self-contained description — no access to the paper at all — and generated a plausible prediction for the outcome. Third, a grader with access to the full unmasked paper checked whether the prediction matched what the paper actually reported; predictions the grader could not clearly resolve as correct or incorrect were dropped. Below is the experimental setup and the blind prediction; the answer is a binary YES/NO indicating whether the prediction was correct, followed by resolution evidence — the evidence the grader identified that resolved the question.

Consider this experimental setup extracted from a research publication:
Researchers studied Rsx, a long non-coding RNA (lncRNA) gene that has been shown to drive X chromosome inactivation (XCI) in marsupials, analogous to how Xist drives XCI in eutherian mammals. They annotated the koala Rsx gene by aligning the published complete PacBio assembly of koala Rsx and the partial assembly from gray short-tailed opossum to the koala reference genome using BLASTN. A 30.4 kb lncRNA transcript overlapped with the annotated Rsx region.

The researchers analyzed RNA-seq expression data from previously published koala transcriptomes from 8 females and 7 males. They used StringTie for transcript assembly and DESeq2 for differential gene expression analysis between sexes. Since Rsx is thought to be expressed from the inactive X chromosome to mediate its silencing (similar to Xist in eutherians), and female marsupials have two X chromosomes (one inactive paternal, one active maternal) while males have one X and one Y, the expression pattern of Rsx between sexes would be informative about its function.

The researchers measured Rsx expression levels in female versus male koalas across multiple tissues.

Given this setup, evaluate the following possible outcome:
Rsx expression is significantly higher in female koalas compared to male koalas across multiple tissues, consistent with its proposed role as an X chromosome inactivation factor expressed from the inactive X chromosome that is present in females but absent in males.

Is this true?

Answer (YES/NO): YES